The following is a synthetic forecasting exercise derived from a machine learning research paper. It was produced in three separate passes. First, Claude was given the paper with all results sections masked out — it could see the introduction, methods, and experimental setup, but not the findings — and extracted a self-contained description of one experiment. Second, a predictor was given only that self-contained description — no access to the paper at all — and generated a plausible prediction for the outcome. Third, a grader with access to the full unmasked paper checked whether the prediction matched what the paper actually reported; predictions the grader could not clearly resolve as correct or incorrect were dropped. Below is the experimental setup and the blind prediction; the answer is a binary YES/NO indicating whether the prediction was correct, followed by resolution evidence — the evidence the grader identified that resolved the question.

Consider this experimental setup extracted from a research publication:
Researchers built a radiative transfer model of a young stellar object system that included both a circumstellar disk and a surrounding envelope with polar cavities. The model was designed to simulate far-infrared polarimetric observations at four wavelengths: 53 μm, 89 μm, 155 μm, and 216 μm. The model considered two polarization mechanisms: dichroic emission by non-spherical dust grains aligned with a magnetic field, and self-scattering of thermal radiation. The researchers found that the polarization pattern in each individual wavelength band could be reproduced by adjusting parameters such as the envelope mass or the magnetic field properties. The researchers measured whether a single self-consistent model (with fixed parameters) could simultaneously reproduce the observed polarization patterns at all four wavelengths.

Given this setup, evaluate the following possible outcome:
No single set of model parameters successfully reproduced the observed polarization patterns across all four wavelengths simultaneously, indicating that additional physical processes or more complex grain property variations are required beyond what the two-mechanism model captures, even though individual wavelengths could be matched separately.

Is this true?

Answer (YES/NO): YES